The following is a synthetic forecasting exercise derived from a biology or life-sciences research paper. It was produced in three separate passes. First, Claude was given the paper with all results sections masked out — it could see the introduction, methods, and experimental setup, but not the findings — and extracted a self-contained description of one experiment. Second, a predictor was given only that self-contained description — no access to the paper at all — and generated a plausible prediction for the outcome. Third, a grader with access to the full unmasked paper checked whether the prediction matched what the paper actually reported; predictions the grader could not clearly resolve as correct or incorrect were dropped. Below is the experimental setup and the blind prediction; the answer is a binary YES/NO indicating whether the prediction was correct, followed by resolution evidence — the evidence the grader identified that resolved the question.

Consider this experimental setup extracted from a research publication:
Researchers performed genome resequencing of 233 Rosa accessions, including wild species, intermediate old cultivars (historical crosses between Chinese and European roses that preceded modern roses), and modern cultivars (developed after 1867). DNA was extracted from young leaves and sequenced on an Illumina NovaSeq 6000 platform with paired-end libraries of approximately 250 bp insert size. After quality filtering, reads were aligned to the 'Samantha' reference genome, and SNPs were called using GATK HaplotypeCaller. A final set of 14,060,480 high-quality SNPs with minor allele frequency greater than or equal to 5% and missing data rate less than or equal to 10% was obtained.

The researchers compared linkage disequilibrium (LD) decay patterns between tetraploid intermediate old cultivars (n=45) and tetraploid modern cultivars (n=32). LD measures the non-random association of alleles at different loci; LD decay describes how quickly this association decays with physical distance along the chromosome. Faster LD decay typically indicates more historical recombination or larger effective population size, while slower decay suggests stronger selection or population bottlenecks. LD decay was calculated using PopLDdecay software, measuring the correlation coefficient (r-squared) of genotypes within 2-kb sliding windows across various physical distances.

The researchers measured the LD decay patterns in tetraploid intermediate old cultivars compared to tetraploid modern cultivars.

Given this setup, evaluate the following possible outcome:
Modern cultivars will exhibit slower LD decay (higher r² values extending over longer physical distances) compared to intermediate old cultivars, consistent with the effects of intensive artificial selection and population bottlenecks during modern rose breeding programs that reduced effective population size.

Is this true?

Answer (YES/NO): YES